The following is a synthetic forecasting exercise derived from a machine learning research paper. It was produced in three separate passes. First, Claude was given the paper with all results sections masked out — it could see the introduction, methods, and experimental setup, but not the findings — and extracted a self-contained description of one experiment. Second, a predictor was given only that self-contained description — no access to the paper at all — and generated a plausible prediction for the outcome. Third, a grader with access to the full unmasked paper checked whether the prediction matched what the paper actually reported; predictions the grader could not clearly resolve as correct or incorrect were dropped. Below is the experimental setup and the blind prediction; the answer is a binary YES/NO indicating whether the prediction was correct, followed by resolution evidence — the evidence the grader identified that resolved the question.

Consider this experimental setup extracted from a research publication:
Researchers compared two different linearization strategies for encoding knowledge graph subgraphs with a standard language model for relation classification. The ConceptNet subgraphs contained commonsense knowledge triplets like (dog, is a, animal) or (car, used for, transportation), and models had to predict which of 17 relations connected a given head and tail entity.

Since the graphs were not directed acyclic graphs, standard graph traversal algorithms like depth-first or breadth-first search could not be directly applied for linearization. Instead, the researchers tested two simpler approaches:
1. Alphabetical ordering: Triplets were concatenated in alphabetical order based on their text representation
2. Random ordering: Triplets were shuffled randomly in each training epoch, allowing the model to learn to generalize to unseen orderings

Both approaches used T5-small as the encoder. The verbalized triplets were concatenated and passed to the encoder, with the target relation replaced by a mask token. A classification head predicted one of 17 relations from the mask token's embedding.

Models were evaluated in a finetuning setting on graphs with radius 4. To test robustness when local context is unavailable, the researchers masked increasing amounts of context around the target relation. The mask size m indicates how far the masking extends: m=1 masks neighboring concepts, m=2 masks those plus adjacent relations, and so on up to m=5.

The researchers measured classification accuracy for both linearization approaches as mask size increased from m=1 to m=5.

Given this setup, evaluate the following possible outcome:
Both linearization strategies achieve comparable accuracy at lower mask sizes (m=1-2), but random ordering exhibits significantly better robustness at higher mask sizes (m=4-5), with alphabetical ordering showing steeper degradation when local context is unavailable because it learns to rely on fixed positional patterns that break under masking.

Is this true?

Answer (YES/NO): NO